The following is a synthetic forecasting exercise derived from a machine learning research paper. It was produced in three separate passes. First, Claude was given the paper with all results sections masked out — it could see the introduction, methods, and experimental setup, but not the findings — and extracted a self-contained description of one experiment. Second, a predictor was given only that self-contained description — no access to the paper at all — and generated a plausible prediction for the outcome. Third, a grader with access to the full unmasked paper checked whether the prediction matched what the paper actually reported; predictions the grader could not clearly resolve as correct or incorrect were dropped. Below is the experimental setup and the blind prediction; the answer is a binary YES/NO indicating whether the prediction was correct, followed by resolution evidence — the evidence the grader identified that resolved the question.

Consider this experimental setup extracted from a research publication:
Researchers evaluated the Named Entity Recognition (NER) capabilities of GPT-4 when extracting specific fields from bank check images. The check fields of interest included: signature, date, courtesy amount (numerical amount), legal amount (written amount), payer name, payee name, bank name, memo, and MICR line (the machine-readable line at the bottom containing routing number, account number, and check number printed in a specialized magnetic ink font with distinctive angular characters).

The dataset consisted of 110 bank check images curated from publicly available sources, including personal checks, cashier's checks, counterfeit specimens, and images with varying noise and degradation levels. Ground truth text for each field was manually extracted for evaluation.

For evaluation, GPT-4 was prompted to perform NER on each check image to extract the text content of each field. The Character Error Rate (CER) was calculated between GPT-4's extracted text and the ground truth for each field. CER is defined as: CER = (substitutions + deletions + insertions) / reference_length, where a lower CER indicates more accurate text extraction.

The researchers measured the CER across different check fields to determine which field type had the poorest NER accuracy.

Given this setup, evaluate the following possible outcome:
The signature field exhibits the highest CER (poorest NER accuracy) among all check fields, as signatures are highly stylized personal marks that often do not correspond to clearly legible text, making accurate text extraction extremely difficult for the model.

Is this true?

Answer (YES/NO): NO